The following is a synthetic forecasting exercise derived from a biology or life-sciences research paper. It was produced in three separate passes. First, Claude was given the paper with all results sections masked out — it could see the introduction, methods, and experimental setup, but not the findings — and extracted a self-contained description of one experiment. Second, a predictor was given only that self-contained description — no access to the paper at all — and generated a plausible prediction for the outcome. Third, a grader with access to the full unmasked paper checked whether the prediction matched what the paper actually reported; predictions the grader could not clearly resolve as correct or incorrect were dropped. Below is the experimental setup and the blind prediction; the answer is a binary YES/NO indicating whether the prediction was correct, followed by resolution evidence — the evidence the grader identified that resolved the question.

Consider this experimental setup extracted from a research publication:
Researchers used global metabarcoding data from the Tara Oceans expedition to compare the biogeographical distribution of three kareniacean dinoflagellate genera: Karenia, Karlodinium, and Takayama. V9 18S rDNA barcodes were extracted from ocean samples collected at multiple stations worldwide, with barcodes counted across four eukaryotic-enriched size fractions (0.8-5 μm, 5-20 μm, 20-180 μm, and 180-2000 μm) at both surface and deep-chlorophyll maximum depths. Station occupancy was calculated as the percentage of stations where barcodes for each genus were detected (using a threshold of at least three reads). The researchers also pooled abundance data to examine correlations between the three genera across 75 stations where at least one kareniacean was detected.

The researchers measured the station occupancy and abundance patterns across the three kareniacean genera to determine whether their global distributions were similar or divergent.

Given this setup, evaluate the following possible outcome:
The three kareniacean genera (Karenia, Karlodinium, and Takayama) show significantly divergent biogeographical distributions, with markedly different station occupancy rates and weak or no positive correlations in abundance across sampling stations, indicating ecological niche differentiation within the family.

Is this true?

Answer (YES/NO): YES